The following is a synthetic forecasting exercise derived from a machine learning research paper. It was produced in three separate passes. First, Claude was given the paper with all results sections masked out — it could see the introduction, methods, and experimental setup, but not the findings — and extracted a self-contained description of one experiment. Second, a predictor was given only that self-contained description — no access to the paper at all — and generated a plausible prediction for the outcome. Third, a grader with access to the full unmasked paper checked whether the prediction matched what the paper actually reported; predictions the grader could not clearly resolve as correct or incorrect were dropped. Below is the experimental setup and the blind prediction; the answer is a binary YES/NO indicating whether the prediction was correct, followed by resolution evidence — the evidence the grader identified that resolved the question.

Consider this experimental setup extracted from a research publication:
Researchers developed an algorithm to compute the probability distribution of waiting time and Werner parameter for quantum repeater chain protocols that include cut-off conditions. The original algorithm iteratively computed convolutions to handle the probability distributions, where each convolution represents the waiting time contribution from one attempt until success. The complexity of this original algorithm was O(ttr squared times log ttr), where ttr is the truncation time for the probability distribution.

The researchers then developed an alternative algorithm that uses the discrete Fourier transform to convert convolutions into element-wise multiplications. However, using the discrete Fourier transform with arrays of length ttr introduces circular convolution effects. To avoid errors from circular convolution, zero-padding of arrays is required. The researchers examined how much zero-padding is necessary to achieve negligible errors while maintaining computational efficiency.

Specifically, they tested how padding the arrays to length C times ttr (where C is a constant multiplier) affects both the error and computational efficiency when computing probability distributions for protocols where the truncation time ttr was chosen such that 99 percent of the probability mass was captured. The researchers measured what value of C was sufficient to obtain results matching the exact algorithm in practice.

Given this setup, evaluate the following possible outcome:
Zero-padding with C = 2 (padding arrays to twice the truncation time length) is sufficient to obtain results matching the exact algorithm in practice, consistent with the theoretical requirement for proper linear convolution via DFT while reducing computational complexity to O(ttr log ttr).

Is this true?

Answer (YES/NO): NO